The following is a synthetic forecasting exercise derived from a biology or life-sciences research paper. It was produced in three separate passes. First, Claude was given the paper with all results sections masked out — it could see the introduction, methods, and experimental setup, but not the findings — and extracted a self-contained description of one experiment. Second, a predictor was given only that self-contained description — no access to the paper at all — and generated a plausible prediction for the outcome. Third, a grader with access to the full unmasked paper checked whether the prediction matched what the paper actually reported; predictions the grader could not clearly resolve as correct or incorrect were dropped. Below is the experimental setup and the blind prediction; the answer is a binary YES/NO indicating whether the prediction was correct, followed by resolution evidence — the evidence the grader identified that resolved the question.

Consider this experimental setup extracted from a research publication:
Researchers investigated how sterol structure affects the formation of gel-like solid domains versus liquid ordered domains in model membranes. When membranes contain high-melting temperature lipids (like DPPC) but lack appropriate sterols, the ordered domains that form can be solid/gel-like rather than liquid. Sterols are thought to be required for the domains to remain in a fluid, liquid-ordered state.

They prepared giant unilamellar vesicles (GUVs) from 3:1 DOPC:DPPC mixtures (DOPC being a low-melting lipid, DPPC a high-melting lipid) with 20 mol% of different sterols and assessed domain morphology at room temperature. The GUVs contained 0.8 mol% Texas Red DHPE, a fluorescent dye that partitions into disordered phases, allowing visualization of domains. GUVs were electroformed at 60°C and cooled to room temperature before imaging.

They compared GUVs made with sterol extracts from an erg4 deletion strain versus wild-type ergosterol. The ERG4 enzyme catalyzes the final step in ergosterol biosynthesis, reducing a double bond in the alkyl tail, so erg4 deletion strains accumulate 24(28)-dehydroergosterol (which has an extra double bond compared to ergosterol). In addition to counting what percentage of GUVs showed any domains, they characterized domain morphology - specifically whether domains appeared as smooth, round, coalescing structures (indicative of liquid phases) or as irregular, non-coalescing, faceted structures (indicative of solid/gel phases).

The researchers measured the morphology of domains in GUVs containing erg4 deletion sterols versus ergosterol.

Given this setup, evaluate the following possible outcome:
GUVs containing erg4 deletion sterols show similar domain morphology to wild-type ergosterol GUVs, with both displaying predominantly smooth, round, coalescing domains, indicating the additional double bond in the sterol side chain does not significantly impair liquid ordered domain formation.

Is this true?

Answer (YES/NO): NO